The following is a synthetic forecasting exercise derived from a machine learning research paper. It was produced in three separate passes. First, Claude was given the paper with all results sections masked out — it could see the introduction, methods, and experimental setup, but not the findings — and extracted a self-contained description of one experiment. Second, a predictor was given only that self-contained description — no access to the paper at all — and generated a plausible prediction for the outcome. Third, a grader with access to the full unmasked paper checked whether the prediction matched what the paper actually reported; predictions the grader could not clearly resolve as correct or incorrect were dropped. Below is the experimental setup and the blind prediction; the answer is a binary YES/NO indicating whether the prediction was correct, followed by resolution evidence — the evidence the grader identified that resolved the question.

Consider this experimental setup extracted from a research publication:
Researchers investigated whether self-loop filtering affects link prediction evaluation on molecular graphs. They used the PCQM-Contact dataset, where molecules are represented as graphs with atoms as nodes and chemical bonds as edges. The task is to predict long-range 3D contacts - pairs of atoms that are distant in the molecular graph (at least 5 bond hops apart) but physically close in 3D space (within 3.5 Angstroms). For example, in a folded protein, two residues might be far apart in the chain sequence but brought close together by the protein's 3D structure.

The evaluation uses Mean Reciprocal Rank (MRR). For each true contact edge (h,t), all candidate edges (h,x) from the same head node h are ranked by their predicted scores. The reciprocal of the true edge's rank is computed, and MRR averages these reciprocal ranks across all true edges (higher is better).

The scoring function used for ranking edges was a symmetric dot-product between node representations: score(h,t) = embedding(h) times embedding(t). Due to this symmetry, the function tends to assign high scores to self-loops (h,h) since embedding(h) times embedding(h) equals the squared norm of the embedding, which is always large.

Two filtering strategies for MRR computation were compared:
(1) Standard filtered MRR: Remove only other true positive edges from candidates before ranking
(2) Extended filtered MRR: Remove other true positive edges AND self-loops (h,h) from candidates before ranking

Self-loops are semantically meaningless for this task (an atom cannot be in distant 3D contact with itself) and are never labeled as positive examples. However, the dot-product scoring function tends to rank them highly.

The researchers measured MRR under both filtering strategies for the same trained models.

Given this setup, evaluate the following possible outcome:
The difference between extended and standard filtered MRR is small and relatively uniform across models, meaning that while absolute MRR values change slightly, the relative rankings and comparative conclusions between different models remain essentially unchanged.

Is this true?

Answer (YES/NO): NO